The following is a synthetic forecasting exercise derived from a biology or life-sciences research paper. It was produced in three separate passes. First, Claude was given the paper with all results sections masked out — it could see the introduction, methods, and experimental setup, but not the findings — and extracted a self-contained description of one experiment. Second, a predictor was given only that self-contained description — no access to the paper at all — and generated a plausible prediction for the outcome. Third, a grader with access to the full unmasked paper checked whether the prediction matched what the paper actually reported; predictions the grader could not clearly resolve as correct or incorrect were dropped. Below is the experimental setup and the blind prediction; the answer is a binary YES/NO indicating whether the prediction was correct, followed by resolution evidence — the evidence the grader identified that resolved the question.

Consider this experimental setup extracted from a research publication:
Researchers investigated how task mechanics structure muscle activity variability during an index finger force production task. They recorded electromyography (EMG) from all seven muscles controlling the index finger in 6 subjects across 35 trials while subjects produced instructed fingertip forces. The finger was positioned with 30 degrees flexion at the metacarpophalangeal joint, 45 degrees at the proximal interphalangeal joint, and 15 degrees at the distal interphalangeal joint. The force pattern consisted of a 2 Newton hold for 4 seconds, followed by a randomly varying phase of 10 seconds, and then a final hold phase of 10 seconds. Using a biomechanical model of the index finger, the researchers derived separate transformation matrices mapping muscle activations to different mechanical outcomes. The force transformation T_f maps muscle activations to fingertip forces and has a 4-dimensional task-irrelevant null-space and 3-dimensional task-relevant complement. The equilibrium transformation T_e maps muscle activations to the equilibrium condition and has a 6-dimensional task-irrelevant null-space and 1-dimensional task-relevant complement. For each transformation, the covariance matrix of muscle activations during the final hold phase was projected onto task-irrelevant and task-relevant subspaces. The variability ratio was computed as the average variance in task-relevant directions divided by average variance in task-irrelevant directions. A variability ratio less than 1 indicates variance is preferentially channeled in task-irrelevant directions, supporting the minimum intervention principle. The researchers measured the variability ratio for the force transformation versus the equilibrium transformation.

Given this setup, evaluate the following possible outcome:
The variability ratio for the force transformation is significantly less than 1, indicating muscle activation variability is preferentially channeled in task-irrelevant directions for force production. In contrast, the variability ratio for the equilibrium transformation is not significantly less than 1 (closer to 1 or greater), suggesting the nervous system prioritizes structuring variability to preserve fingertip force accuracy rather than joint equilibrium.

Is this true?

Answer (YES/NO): NO